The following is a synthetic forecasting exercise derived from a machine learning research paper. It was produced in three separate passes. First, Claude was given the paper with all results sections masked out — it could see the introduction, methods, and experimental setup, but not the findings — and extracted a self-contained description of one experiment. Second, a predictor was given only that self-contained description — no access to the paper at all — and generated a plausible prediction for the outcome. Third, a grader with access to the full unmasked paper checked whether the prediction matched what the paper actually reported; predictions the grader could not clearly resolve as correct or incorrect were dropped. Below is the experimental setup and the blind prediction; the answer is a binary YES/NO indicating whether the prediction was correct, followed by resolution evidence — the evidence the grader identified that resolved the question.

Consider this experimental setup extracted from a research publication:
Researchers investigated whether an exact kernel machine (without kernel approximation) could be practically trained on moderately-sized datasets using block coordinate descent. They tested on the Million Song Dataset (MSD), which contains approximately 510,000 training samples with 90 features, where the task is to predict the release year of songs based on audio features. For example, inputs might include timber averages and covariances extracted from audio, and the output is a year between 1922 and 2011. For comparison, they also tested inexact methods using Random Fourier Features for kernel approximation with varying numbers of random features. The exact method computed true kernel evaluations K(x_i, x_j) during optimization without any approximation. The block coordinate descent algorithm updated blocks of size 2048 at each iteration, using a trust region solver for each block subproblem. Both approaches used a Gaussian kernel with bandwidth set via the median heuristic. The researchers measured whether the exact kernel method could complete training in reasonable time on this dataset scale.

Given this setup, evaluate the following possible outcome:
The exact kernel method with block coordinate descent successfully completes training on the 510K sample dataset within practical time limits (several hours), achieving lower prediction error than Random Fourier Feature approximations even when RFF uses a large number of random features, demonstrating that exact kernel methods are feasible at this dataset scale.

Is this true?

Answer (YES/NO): NO